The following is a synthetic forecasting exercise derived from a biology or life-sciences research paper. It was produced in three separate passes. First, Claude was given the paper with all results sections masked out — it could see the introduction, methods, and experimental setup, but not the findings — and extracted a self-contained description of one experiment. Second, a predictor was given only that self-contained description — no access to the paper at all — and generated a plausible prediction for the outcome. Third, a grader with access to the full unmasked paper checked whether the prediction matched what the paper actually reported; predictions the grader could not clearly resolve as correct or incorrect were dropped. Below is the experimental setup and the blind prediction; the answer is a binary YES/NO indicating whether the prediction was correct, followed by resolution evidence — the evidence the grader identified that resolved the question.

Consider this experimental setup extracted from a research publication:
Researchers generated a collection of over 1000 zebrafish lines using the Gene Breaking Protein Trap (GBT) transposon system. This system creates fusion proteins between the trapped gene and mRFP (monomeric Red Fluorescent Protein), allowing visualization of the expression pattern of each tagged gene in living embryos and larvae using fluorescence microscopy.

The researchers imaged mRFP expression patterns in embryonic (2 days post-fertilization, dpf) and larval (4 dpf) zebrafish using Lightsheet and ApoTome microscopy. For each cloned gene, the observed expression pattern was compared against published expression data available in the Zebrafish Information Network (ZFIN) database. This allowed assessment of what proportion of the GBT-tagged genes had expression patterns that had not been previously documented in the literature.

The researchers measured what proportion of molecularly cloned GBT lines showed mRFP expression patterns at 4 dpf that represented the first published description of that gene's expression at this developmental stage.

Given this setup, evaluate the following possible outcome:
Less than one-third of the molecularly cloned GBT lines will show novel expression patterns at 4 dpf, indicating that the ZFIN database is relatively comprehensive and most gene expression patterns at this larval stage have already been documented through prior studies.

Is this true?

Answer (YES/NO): NO